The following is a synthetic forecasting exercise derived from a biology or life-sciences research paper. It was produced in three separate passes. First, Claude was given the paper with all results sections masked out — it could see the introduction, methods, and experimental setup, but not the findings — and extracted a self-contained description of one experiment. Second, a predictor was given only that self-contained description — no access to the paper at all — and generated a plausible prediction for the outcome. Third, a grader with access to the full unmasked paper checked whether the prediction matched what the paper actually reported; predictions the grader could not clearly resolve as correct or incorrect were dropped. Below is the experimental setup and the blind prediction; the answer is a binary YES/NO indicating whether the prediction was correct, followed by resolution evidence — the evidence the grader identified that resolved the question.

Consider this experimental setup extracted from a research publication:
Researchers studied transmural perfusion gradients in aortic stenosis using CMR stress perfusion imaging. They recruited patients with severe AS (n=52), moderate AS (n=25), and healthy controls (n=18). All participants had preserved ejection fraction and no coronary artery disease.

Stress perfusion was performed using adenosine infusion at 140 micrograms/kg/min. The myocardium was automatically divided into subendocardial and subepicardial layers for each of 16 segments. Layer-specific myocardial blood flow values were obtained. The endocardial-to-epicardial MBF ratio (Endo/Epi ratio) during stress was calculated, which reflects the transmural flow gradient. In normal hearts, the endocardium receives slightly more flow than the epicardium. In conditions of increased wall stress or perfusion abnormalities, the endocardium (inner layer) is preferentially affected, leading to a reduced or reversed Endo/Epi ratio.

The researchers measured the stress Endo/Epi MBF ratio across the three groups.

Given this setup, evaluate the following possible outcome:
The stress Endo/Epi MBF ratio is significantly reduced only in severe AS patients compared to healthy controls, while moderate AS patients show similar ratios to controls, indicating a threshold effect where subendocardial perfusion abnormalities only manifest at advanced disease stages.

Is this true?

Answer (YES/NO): NO